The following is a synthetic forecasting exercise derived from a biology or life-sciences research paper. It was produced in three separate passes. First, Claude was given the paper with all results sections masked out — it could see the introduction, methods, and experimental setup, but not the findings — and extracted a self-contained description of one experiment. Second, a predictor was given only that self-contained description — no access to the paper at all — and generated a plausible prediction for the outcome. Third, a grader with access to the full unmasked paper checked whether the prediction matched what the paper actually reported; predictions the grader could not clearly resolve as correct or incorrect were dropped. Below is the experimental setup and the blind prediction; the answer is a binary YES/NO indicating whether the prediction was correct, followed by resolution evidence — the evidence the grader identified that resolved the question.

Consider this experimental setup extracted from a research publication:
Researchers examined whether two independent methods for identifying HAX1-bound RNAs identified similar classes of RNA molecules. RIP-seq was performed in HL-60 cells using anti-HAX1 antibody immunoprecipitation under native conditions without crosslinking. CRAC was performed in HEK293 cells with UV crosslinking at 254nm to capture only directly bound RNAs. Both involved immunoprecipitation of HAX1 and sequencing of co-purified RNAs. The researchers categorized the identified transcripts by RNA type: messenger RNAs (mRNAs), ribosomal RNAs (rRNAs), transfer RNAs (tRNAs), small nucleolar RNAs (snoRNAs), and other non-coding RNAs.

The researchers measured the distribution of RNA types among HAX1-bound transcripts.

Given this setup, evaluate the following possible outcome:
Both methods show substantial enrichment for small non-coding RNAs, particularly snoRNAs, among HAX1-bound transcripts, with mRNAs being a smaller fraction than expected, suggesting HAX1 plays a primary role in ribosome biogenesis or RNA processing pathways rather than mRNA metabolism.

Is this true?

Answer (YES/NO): NO